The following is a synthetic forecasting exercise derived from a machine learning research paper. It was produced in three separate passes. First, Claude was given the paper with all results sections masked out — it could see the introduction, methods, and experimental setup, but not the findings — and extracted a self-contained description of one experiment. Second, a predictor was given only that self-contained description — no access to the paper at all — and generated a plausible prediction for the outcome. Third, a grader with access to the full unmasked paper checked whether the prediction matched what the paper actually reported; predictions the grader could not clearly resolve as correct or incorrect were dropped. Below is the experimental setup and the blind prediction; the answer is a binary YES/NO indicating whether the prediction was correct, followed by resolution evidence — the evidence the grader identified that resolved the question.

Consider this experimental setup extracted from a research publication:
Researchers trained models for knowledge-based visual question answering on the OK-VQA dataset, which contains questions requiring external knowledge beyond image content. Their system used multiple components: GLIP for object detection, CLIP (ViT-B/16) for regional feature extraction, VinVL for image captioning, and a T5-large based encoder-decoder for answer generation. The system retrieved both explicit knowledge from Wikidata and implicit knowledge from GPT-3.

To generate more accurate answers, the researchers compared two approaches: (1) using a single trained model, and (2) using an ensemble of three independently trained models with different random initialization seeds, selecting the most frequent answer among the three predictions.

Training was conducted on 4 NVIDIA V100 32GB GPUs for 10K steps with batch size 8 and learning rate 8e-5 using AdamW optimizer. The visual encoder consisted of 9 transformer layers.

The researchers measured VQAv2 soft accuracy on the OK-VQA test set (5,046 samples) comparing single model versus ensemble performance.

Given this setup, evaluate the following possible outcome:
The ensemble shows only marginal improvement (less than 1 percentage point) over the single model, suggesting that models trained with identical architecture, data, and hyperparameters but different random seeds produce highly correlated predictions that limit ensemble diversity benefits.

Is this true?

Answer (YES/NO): NO